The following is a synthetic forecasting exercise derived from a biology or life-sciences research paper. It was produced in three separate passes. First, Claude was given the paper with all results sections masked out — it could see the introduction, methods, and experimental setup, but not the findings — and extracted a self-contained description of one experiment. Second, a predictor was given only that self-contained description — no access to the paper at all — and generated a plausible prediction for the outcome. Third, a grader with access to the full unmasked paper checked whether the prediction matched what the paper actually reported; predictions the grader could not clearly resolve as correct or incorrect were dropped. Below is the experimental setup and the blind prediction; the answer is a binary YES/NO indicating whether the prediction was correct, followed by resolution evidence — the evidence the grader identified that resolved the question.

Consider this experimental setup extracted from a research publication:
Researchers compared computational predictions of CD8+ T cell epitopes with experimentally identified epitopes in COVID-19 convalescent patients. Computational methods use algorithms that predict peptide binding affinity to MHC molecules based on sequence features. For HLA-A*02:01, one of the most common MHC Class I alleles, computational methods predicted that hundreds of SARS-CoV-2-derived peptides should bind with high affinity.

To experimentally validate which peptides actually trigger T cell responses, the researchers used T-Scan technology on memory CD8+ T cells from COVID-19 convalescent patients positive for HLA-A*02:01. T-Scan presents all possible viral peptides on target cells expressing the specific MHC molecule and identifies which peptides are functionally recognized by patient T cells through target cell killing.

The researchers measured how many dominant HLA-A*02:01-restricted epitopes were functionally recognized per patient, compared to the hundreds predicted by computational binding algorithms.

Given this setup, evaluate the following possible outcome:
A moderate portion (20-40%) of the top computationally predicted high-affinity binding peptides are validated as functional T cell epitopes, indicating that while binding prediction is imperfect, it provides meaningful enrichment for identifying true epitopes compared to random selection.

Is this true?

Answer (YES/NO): NO